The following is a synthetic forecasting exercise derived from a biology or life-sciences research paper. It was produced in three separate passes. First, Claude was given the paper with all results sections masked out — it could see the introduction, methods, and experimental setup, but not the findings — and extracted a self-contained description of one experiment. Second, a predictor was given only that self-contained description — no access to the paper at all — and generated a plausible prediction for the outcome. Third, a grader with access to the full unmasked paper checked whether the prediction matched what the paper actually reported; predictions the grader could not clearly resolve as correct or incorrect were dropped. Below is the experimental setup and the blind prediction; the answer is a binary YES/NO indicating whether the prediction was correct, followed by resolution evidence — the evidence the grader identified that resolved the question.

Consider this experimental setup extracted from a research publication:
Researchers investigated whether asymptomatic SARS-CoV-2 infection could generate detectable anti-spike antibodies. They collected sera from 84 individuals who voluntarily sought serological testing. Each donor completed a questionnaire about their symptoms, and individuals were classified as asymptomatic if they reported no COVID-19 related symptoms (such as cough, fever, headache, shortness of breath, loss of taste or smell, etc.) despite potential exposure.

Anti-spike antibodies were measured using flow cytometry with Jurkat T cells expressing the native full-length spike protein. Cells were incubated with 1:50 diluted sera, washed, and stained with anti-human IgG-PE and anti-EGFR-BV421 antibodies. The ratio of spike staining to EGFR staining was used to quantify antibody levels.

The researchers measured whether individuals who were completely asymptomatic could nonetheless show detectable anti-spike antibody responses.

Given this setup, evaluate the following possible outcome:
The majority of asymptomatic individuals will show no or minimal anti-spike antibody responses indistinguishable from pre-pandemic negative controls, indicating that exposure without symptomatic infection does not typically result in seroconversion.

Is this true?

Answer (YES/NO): NO